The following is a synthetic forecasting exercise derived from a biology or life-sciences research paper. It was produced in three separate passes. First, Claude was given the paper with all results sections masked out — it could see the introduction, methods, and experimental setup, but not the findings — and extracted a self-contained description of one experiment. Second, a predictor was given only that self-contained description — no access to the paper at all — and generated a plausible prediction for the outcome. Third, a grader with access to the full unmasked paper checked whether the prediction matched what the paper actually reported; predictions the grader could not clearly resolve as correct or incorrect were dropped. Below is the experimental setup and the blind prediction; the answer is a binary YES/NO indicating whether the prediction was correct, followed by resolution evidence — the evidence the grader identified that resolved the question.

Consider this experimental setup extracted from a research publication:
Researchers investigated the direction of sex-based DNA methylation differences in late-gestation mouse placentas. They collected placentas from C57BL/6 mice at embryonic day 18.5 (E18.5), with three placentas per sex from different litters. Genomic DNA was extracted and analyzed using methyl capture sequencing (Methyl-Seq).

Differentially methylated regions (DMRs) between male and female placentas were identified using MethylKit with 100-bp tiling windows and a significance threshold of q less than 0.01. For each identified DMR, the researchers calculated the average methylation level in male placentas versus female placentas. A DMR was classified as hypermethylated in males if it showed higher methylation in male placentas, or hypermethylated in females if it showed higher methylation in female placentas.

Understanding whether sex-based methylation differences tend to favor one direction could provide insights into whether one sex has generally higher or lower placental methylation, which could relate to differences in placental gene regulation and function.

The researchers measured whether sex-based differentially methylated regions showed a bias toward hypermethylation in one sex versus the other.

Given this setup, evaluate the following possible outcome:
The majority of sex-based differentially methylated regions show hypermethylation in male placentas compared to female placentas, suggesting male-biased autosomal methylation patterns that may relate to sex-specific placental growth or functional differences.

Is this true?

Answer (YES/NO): NO